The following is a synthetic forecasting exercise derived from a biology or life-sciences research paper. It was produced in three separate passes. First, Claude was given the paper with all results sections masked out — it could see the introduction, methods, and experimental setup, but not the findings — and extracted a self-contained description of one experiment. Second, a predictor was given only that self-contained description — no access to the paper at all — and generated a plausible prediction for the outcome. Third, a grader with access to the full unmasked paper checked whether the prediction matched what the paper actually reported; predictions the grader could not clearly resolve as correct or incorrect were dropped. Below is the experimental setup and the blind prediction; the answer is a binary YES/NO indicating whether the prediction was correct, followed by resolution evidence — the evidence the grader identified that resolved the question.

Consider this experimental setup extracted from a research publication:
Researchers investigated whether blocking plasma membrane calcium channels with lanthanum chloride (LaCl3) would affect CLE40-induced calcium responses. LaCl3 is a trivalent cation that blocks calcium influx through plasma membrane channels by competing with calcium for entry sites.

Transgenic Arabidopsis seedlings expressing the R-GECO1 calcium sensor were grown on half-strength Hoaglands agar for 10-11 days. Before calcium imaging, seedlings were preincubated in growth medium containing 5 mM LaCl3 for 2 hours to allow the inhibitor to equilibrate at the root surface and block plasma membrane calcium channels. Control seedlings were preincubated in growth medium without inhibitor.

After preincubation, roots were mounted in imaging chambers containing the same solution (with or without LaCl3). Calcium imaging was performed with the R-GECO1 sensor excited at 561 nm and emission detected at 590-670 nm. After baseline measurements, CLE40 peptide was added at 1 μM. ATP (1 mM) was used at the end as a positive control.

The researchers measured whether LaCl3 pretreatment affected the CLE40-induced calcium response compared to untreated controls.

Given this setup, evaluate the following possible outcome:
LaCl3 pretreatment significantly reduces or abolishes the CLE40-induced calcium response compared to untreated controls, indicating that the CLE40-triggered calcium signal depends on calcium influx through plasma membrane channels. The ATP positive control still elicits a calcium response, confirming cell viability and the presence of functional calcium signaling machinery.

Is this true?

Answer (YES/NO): NO